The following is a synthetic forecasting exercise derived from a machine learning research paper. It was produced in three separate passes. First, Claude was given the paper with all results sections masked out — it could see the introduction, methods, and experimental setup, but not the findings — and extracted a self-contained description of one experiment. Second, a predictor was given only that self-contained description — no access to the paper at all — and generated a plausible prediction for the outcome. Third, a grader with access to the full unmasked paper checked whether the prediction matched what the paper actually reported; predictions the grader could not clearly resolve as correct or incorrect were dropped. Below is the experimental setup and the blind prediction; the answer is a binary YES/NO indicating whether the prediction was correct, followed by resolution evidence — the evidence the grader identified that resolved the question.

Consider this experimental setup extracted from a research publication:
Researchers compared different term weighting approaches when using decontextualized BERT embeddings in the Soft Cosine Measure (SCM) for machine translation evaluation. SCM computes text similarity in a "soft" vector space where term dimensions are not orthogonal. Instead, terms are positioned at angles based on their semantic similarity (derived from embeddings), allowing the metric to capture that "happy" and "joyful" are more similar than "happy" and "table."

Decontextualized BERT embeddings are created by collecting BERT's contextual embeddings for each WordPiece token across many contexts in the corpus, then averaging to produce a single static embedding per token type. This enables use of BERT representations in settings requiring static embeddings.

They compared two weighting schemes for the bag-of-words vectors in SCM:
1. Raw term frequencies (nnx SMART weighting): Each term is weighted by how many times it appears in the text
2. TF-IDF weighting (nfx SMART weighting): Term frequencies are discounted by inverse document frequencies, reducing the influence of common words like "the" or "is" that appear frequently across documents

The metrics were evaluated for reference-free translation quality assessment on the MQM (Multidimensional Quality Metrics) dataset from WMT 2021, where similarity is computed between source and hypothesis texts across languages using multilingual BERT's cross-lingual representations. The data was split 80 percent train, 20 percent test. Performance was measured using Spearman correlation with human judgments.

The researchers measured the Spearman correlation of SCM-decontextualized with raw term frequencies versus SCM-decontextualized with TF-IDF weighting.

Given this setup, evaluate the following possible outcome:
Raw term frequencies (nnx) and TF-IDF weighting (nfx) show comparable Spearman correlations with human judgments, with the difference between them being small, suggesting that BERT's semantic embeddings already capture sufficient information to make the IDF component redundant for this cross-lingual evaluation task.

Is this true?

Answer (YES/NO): NO